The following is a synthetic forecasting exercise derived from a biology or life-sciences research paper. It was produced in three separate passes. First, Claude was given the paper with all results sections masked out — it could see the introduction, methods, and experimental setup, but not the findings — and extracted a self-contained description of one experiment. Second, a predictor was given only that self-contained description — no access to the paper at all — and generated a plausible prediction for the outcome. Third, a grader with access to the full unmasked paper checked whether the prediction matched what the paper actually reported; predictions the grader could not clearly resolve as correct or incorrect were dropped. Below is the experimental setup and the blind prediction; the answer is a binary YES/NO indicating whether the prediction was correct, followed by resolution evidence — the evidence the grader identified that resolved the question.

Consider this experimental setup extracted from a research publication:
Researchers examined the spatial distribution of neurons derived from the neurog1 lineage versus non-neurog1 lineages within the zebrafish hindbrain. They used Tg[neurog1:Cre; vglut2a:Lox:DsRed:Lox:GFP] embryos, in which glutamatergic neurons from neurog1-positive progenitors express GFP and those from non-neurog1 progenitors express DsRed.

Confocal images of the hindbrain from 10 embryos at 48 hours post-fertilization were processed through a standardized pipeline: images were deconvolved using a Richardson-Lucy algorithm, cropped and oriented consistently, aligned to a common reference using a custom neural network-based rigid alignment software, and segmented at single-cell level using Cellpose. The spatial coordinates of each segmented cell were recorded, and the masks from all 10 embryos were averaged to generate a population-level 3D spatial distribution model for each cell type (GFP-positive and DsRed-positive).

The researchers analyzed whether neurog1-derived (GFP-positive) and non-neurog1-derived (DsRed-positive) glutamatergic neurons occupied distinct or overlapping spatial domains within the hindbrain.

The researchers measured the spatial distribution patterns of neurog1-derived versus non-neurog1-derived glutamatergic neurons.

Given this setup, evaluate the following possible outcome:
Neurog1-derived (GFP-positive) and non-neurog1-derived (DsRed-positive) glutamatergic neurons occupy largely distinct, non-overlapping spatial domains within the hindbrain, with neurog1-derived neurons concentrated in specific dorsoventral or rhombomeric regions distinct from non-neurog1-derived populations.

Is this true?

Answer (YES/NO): NO